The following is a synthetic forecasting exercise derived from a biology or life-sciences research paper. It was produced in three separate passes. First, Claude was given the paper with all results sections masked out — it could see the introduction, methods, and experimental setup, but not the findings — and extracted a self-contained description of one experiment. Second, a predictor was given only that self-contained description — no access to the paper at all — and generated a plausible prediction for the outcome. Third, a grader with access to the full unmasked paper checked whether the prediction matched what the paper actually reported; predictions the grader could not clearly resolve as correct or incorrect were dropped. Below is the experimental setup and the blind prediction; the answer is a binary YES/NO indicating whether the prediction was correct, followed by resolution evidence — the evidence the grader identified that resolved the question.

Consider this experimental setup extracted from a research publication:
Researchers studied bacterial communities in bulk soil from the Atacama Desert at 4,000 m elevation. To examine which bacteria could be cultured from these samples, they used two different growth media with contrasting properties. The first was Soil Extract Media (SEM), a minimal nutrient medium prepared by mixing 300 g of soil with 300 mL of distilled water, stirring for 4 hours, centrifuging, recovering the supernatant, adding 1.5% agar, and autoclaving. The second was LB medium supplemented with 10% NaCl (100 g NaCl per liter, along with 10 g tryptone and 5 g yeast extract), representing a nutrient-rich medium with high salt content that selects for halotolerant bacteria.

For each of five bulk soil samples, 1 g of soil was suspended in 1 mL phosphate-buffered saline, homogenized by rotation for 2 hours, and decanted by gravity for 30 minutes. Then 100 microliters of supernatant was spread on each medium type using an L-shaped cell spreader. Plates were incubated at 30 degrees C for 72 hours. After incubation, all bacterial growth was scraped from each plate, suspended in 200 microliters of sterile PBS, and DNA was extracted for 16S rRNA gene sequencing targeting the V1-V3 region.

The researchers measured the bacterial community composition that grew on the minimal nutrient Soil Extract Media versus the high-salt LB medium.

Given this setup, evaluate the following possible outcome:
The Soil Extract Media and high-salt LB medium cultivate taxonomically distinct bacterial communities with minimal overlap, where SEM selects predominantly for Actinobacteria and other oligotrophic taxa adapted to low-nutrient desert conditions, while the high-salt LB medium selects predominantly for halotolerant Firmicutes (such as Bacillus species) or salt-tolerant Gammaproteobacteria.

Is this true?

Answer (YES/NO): NO